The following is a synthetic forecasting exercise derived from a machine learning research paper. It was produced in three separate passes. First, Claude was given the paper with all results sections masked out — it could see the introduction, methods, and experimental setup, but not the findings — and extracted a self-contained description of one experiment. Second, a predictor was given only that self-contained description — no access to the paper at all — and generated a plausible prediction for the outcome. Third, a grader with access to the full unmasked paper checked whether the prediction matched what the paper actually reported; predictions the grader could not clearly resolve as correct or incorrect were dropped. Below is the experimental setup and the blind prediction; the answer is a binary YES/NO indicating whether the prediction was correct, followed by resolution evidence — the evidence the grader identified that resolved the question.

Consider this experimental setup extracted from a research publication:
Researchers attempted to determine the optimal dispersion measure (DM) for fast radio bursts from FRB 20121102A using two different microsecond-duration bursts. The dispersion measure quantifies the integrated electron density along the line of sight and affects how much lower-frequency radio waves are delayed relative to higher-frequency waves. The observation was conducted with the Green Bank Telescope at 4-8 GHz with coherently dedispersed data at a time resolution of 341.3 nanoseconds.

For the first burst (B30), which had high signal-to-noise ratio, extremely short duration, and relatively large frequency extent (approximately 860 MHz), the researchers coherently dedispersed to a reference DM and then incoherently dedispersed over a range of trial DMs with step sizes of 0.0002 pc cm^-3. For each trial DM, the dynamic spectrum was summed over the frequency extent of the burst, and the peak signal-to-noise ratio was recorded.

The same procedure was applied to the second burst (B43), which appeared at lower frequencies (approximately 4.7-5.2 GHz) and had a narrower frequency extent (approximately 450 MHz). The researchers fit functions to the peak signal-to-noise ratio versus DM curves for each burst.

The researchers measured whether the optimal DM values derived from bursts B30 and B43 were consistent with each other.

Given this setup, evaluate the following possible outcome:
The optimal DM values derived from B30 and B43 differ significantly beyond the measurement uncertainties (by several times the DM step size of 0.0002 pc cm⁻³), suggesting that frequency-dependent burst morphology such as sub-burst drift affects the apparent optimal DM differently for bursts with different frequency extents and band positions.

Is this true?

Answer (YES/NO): NO